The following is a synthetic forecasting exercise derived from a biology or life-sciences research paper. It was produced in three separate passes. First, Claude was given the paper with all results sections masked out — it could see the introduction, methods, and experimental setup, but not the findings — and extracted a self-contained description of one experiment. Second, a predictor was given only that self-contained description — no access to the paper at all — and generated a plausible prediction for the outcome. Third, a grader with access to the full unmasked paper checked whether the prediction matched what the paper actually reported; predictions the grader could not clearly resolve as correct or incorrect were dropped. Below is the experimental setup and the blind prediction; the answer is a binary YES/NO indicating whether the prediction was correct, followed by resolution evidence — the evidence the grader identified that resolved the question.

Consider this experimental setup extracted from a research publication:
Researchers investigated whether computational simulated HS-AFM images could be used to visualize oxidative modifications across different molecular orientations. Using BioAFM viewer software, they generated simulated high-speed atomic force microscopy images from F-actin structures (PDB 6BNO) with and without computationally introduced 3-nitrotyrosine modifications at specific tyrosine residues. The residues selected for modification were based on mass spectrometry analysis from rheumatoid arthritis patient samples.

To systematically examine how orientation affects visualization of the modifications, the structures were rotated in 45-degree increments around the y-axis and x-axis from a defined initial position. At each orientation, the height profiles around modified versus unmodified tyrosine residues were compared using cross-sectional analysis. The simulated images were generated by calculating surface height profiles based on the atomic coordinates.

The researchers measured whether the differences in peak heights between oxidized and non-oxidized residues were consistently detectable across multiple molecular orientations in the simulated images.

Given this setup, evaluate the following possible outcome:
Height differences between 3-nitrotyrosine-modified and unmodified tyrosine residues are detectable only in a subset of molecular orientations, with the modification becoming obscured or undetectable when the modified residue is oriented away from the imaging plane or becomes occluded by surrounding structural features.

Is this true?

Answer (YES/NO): NO